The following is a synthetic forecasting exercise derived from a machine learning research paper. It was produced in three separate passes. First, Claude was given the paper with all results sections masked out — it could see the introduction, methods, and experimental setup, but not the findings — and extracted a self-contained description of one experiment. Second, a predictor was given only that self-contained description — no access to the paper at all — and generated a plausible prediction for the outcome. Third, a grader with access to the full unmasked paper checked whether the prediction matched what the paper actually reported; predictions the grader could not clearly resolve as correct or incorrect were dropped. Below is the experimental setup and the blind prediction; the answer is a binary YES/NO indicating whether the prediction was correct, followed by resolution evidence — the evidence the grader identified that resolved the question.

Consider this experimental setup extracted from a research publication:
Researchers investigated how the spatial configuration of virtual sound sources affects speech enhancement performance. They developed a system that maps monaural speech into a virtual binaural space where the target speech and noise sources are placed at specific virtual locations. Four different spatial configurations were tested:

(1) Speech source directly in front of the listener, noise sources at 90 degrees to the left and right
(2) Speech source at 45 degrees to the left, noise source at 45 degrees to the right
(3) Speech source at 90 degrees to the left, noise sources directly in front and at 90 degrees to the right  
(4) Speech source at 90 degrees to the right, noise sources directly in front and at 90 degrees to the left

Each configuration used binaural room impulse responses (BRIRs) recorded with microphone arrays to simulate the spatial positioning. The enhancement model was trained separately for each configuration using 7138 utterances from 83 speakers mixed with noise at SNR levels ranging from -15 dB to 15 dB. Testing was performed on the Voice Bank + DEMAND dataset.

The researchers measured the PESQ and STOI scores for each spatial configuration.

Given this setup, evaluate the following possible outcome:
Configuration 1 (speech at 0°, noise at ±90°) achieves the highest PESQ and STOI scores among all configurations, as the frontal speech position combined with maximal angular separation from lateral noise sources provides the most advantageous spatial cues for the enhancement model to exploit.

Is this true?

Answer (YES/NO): NO